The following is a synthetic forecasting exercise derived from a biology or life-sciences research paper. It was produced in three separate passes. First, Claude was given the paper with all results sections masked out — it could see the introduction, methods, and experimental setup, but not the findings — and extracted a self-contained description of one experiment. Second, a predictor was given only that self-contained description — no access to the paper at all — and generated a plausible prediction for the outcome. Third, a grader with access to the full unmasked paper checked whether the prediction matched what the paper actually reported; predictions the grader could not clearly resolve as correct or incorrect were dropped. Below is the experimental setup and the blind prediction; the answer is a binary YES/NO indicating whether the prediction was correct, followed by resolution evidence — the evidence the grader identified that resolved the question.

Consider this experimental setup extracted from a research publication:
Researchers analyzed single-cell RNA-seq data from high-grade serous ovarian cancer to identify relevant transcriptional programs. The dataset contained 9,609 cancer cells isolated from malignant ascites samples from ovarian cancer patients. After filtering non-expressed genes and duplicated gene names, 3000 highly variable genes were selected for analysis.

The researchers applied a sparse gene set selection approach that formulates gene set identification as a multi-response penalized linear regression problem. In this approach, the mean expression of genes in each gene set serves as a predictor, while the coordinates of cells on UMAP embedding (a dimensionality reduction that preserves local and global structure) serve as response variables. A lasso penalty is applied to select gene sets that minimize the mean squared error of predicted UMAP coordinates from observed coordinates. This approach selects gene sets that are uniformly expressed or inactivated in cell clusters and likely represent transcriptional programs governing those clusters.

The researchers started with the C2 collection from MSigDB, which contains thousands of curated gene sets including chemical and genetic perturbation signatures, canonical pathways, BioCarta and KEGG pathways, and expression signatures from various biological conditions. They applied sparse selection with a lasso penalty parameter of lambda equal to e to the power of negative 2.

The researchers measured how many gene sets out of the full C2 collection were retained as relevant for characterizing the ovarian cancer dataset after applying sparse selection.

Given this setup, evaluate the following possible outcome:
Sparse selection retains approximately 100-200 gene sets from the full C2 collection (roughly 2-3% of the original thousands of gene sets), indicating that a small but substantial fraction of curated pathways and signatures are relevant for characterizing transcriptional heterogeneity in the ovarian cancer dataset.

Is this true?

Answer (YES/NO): NO